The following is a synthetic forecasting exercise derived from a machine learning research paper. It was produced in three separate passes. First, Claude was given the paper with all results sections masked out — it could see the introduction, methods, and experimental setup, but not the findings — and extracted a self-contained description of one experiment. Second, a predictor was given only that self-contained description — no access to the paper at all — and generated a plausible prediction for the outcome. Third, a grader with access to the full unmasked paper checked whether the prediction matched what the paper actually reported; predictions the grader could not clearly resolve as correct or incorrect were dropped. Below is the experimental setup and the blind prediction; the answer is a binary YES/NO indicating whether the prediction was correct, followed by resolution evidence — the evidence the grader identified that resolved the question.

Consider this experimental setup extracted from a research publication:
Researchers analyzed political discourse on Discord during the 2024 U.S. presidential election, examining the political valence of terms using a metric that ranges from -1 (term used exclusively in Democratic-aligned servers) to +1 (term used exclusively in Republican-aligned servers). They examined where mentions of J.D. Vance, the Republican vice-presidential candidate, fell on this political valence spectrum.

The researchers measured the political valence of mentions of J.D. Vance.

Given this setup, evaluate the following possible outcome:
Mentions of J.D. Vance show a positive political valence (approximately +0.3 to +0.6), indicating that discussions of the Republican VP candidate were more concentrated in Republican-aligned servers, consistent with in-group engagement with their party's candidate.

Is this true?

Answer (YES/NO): NO